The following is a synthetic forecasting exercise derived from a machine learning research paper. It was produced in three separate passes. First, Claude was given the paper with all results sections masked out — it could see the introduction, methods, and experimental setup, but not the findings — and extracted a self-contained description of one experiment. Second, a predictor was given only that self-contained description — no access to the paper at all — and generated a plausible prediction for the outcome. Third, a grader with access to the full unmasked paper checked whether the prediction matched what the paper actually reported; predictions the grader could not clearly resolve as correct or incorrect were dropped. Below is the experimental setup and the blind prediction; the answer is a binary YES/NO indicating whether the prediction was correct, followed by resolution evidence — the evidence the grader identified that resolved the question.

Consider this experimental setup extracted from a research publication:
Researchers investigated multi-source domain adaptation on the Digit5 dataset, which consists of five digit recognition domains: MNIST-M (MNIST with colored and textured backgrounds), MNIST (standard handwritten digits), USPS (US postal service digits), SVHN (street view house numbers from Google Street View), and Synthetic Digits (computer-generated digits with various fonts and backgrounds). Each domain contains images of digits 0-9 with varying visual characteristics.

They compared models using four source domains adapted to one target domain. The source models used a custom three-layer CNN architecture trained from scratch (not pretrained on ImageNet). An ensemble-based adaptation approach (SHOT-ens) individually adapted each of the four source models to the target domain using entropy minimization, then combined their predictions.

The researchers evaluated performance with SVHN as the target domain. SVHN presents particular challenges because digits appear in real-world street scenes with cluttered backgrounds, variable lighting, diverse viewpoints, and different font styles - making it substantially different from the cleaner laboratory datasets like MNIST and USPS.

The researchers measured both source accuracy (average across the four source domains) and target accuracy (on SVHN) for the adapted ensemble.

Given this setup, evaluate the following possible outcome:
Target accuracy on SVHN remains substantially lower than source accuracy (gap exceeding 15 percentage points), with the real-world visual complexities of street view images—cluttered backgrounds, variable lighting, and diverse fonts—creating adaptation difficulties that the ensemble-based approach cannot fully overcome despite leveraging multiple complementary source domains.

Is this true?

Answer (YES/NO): NO